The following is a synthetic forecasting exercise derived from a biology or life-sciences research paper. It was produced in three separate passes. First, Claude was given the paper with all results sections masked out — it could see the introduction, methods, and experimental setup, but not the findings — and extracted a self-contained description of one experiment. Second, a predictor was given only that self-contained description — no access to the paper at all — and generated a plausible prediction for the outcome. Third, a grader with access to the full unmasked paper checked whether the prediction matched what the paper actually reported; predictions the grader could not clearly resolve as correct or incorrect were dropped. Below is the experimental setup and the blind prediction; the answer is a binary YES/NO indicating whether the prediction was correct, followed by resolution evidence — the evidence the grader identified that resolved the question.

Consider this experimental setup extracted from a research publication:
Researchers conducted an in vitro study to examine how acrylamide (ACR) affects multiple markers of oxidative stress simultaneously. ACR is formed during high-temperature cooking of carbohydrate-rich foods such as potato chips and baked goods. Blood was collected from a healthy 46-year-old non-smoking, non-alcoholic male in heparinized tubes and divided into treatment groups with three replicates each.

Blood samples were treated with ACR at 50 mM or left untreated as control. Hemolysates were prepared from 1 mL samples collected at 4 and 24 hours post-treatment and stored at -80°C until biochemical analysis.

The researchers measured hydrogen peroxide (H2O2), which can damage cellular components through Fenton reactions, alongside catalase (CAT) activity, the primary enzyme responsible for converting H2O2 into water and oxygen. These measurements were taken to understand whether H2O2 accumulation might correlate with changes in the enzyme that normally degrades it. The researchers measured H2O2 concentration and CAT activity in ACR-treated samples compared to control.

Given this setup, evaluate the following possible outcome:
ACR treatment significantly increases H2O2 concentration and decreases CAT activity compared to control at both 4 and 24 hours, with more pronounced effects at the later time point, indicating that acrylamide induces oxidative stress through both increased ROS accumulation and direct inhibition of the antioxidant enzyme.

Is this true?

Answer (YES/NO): YES